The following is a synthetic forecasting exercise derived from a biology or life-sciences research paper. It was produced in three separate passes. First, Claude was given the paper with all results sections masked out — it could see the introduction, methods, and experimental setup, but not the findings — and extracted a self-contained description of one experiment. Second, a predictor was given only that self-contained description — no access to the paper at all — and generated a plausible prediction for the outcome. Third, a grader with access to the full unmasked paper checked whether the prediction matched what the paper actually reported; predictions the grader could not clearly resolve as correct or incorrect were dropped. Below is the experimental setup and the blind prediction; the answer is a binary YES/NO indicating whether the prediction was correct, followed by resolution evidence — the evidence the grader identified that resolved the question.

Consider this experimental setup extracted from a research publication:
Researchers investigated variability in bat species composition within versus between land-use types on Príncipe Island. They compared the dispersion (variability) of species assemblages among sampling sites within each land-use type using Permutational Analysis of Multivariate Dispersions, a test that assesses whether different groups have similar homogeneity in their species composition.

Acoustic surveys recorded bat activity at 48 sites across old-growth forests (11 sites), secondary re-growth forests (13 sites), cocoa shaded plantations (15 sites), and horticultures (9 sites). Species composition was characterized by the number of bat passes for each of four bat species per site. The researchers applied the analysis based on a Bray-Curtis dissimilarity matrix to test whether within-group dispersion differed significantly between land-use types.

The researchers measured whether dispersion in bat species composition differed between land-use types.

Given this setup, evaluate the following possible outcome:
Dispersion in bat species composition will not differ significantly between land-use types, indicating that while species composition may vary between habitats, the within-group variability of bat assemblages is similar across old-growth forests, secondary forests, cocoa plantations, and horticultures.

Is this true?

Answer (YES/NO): YES